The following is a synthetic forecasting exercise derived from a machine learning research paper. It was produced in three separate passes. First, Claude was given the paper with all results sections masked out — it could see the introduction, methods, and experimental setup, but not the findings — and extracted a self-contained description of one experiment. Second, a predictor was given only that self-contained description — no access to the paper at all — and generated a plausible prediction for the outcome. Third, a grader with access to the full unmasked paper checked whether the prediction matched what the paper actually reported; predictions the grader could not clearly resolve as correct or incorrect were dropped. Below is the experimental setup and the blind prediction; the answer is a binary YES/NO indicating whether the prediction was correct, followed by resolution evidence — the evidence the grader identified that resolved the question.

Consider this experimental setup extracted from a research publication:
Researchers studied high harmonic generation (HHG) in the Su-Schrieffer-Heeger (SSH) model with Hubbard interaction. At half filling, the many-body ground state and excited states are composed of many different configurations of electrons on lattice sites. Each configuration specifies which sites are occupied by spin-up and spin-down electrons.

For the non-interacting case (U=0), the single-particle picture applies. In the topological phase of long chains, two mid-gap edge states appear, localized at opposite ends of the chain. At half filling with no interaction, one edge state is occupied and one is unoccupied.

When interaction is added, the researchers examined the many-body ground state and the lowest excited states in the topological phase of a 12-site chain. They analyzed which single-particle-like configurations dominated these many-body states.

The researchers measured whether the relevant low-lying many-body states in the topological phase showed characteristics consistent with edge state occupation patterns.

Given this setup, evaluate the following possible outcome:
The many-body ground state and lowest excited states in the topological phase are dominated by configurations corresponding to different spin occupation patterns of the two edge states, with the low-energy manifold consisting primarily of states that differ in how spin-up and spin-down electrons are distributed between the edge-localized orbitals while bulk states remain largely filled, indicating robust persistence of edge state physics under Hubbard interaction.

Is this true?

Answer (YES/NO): NO